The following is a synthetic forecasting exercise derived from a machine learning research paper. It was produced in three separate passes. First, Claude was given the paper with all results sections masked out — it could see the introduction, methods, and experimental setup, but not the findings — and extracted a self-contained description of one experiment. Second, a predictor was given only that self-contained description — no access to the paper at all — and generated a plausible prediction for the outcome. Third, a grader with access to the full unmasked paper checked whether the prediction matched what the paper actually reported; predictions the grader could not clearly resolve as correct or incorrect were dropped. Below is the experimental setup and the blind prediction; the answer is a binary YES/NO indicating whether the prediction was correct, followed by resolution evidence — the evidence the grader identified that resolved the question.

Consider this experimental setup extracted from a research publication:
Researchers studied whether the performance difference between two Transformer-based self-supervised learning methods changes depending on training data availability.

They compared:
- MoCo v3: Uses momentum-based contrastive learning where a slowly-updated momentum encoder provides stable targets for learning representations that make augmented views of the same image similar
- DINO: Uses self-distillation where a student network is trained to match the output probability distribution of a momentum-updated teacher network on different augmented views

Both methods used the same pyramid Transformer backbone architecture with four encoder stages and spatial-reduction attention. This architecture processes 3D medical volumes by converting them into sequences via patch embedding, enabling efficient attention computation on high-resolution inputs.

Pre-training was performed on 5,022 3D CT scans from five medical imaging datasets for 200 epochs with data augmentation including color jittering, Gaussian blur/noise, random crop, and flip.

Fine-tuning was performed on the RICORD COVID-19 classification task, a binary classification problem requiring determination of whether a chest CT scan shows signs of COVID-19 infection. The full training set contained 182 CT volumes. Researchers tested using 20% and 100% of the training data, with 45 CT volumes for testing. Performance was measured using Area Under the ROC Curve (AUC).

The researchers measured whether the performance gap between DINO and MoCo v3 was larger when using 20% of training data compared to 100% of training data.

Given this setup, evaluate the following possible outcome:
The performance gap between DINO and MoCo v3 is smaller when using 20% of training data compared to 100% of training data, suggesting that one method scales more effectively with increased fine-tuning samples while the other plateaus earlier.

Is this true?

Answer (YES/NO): NO